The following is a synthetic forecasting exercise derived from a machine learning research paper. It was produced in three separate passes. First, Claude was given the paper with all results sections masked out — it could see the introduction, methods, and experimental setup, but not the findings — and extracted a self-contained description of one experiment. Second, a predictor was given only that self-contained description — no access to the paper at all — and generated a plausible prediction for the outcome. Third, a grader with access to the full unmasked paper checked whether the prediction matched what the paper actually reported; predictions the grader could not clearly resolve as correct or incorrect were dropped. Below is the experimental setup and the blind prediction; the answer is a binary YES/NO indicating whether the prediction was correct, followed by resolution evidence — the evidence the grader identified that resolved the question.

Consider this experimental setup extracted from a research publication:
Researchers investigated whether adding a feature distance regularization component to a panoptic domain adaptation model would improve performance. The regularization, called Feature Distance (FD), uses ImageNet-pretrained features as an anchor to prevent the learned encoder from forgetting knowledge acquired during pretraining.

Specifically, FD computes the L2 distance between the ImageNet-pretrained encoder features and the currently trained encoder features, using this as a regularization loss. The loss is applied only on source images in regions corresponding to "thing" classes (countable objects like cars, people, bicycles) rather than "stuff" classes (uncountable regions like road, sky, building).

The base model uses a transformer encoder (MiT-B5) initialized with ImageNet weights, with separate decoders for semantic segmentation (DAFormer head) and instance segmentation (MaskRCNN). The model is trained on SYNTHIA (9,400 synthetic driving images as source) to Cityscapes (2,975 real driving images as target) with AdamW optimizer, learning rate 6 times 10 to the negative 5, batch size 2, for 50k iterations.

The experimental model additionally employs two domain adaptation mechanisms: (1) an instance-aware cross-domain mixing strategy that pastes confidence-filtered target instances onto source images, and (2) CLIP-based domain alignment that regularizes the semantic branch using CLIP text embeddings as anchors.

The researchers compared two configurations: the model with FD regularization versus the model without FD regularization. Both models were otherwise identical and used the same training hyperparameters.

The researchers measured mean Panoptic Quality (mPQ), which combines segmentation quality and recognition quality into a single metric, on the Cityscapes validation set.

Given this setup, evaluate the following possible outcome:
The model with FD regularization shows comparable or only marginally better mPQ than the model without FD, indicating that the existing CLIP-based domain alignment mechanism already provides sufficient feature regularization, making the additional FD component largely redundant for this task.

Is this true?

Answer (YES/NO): NO